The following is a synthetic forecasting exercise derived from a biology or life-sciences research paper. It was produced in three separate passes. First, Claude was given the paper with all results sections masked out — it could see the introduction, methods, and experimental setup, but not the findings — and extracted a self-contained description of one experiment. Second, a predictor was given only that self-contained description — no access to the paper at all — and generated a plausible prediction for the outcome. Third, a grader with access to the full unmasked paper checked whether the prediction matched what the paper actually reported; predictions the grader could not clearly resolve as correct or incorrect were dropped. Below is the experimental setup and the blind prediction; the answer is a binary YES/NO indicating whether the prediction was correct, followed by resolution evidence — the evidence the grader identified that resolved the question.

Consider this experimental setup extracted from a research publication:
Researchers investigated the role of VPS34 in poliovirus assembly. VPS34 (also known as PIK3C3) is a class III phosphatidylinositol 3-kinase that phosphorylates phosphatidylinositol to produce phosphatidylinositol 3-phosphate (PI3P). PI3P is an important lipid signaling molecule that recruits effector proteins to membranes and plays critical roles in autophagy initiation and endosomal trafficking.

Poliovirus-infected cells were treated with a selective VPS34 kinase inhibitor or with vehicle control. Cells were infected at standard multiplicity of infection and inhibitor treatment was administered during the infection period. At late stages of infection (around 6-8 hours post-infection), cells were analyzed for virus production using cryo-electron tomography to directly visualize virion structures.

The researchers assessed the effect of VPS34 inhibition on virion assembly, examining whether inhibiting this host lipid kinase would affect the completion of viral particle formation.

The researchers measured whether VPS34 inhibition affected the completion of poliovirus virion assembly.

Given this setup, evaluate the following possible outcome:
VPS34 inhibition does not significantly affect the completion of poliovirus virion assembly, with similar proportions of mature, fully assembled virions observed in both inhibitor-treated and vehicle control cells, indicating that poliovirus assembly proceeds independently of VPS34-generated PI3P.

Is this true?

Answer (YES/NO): NO